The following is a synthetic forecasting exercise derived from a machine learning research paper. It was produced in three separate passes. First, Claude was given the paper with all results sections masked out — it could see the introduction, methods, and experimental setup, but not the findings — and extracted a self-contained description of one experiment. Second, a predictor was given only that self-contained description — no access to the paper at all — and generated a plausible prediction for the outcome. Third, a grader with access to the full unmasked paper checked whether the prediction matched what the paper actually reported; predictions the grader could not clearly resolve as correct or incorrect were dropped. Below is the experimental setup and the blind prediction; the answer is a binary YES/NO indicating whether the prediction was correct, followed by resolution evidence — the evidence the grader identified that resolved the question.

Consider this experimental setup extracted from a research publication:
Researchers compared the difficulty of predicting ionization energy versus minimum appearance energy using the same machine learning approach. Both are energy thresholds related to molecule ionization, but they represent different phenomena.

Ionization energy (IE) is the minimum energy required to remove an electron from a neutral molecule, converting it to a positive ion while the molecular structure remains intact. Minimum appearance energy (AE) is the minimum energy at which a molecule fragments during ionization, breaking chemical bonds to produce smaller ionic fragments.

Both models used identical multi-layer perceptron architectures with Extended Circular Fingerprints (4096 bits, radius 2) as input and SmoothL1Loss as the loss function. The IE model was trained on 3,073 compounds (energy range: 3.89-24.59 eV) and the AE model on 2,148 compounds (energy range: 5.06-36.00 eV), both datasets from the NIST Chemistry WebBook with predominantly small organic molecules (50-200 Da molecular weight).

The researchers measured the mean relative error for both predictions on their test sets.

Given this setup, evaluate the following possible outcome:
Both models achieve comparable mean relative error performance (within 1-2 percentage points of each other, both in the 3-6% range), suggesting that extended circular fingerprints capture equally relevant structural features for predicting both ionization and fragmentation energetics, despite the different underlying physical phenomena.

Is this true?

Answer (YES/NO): NO